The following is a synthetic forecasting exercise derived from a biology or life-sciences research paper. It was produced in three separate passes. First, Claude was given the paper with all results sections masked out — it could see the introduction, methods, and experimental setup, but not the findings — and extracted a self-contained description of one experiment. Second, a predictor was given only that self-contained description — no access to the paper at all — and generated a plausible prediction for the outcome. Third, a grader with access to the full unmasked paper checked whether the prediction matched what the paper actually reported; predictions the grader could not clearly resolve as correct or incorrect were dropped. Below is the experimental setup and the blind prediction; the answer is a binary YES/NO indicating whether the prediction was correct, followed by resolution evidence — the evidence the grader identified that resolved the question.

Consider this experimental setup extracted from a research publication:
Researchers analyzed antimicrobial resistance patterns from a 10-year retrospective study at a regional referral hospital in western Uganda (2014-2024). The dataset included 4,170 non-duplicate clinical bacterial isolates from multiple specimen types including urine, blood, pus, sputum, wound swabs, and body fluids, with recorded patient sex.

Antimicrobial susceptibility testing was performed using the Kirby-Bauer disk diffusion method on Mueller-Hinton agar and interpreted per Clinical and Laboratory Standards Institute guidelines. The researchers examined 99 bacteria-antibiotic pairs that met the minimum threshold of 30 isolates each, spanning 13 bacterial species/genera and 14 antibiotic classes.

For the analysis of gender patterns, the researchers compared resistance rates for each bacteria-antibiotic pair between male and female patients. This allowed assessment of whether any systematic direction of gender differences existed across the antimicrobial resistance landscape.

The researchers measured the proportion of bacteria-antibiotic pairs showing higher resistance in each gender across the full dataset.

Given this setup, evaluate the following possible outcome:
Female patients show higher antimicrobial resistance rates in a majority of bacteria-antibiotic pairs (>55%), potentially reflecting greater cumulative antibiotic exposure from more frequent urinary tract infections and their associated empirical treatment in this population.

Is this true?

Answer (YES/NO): YES